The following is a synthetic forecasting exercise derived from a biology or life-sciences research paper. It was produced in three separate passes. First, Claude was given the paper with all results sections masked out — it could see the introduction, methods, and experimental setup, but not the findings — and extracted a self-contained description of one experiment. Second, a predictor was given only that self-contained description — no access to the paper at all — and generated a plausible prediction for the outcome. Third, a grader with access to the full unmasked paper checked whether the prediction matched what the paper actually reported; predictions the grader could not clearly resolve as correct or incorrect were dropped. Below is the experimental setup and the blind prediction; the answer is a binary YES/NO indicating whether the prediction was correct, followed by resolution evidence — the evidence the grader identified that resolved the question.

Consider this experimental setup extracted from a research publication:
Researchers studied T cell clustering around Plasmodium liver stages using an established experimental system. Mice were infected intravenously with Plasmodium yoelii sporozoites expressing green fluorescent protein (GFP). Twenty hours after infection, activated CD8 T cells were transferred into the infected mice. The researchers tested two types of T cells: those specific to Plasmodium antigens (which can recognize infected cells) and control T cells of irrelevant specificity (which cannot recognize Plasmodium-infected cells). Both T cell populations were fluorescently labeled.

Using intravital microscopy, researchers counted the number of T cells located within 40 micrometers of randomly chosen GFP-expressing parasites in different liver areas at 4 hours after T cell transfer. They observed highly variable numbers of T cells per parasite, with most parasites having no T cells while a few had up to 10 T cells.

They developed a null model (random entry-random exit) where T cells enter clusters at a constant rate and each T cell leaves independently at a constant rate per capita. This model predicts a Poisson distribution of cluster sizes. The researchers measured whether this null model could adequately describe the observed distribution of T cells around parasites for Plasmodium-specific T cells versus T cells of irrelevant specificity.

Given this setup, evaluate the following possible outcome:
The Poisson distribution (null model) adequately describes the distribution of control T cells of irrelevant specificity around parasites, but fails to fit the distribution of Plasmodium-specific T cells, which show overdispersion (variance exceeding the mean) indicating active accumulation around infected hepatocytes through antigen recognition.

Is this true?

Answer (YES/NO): NO